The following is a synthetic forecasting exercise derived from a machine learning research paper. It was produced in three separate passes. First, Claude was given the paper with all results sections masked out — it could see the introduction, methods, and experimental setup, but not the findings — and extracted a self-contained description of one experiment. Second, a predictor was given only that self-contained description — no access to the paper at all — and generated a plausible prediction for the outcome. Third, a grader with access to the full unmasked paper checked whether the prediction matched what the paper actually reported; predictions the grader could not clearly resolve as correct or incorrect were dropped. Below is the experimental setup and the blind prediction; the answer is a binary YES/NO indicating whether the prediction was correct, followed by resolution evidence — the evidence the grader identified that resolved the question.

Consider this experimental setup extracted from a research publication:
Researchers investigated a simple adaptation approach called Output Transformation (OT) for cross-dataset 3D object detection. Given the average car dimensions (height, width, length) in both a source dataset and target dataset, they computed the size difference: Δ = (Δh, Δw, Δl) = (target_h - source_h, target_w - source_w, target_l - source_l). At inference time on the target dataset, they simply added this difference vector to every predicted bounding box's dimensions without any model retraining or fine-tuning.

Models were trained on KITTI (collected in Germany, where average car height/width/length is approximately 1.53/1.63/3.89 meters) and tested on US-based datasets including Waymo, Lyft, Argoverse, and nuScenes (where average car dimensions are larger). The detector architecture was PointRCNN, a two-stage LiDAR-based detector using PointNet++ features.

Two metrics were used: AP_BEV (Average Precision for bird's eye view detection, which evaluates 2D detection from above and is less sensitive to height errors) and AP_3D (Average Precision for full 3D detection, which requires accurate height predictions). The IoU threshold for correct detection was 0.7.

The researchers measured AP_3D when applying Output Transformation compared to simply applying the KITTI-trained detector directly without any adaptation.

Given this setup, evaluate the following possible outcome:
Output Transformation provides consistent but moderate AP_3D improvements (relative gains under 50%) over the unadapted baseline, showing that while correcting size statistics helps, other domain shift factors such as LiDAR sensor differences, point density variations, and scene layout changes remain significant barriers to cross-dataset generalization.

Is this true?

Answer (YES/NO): NO